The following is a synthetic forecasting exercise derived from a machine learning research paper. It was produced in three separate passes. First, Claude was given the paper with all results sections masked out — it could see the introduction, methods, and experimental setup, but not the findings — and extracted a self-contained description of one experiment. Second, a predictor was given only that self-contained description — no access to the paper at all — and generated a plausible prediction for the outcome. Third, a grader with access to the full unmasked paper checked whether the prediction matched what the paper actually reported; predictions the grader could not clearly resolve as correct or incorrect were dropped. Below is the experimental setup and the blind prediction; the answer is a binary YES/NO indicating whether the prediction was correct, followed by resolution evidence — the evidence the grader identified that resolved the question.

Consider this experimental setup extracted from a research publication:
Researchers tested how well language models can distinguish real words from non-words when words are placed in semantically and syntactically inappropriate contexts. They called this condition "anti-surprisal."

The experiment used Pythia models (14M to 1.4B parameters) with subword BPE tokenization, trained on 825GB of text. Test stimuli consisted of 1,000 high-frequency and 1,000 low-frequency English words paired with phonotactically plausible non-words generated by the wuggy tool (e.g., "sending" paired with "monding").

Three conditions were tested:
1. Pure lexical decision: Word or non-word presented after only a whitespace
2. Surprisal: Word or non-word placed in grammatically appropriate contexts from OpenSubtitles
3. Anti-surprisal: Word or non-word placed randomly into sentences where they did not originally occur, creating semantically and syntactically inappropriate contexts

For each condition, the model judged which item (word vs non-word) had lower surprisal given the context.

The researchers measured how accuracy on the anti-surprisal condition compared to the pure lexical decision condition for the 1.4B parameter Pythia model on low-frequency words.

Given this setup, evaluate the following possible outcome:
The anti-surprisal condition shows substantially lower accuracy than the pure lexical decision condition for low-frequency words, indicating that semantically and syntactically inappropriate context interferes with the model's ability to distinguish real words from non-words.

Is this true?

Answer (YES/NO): NO